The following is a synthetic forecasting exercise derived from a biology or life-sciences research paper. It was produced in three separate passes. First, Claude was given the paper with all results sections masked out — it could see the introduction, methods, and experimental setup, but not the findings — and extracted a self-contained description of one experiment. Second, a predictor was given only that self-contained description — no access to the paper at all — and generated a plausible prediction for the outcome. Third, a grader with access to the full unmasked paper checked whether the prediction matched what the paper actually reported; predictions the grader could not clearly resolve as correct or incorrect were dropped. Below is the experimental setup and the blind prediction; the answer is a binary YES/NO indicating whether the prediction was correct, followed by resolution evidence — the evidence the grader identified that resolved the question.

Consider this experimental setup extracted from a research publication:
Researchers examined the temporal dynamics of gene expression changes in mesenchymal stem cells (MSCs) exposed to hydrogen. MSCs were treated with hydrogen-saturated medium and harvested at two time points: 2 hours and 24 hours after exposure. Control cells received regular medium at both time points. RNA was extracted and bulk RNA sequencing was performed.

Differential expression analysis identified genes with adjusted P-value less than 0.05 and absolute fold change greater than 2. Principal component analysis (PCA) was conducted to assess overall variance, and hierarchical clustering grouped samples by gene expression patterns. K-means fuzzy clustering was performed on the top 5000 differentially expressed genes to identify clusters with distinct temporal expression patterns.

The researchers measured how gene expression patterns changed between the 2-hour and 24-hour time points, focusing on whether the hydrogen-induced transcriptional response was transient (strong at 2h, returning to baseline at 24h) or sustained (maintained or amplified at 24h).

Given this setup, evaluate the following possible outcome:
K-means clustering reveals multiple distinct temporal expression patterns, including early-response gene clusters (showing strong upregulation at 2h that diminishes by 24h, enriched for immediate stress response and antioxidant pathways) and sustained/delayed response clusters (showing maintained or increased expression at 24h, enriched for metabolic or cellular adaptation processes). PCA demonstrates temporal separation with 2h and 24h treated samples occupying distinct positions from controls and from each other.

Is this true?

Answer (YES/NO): NO